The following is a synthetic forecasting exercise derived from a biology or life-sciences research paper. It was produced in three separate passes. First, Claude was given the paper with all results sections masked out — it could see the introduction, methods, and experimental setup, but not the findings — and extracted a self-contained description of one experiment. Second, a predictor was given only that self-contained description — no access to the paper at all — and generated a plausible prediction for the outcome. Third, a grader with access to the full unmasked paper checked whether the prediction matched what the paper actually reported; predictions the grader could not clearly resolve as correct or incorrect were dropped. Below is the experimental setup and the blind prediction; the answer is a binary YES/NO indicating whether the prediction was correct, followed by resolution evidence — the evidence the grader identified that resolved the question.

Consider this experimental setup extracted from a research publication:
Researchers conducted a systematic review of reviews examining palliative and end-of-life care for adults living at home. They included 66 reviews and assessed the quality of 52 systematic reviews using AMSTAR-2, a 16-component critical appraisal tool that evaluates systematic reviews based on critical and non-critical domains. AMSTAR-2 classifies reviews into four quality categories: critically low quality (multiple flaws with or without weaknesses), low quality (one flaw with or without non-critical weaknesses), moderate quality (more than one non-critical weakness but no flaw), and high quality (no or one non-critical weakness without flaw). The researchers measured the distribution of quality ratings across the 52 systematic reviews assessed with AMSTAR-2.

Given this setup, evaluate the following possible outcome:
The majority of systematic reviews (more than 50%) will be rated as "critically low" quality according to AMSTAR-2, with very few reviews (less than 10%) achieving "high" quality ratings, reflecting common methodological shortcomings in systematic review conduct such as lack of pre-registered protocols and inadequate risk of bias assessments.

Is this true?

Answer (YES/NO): YES